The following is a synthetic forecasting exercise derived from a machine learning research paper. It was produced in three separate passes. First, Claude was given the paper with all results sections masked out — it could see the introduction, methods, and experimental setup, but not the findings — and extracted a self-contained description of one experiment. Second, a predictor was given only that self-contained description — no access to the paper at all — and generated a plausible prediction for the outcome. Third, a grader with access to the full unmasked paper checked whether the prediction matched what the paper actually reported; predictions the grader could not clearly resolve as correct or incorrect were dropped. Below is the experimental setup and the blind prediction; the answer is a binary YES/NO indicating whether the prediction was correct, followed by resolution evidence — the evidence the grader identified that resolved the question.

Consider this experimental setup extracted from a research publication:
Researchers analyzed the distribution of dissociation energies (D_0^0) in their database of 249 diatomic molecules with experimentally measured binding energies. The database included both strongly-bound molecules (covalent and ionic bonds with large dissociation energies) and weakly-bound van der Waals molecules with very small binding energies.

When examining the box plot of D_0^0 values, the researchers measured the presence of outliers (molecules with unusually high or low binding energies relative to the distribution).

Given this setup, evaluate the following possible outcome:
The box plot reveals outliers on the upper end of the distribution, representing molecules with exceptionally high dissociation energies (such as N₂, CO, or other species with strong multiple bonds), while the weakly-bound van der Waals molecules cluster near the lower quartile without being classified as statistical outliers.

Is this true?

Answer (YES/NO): NO